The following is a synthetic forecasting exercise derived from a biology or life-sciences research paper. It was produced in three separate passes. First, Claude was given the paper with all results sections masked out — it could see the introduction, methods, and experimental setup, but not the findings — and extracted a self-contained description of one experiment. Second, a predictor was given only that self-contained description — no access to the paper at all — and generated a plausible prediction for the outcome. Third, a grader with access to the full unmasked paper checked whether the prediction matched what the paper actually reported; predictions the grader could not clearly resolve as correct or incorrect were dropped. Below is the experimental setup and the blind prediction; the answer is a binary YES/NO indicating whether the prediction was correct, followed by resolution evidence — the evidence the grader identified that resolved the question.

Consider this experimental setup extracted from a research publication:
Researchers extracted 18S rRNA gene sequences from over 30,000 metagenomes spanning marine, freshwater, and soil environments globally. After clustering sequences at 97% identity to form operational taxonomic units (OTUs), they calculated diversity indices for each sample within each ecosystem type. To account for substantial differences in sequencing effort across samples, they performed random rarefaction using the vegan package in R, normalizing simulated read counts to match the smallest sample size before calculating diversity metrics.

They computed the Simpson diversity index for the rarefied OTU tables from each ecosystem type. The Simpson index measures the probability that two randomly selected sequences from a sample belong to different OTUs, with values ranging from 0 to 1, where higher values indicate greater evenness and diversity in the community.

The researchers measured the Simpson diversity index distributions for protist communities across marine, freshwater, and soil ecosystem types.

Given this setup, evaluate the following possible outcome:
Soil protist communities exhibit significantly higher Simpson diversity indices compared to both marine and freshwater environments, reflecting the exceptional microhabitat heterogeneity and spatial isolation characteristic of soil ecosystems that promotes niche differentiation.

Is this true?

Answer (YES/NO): NO